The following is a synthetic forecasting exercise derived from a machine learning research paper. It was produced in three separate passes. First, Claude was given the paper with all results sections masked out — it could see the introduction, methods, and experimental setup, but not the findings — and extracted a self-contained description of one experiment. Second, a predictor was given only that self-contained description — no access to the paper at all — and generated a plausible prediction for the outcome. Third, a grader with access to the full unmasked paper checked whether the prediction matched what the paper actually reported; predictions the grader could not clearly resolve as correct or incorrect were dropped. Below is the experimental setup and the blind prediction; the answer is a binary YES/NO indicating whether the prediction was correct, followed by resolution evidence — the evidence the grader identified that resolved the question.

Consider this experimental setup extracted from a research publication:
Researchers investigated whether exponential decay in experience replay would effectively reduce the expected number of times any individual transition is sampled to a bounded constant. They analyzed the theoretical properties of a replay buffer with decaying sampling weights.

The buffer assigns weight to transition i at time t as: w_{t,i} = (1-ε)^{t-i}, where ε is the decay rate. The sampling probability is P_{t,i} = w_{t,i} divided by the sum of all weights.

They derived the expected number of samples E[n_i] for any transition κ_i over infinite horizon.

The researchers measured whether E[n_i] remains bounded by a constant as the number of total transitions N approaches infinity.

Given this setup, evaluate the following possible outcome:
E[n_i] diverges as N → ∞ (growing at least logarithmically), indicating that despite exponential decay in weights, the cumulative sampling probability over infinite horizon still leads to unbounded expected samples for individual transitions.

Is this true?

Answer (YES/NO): NO